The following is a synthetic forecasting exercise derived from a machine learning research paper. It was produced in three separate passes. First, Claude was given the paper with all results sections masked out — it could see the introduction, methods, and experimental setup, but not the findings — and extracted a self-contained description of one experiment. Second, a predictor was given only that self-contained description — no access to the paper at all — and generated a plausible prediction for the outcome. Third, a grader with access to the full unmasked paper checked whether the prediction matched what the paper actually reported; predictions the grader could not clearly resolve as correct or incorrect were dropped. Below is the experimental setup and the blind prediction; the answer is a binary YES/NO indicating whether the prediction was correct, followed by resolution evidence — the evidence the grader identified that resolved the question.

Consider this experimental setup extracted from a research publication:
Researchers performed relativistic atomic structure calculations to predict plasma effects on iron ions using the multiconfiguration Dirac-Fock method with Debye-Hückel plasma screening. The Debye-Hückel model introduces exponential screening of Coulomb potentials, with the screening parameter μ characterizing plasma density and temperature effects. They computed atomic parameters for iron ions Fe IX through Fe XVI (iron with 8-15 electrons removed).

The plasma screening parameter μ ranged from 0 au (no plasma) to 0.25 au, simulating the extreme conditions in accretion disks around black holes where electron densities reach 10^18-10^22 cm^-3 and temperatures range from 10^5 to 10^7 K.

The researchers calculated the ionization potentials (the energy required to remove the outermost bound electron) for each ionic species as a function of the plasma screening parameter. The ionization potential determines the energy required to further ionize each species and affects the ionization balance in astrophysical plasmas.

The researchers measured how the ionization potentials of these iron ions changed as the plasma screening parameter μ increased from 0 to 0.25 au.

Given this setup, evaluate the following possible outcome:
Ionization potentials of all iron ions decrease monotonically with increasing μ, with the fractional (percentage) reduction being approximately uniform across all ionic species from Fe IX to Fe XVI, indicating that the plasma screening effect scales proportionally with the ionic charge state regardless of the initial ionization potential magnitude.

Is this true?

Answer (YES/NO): YES